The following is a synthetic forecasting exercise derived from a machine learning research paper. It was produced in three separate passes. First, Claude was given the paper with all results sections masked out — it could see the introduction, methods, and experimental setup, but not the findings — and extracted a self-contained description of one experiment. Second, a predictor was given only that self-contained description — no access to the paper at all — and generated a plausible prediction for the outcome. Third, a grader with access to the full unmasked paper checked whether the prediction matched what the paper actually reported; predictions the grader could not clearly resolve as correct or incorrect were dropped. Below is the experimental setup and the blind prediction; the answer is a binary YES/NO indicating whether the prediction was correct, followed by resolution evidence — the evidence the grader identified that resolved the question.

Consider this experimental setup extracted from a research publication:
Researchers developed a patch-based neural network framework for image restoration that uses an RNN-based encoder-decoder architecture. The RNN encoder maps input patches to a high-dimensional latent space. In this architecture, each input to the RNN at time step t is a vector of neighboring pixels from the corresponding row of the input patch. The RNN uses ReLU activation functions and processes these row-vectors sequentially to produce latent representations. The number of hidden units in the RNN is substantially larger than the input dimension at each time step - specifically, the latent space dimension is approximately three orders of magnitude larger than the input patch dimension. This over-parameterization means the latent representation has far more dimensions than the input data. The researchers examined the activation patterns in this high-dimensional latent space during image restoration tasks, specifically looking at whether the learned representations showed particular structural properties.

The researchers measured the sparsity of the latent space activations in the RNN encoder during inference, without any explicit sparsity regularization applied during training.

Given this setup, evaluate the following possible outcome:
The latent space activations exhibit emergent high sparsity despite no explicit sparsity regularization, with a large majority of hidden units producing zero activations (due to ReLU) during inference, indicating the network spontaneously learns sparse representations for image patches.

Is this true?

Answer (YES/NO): YES